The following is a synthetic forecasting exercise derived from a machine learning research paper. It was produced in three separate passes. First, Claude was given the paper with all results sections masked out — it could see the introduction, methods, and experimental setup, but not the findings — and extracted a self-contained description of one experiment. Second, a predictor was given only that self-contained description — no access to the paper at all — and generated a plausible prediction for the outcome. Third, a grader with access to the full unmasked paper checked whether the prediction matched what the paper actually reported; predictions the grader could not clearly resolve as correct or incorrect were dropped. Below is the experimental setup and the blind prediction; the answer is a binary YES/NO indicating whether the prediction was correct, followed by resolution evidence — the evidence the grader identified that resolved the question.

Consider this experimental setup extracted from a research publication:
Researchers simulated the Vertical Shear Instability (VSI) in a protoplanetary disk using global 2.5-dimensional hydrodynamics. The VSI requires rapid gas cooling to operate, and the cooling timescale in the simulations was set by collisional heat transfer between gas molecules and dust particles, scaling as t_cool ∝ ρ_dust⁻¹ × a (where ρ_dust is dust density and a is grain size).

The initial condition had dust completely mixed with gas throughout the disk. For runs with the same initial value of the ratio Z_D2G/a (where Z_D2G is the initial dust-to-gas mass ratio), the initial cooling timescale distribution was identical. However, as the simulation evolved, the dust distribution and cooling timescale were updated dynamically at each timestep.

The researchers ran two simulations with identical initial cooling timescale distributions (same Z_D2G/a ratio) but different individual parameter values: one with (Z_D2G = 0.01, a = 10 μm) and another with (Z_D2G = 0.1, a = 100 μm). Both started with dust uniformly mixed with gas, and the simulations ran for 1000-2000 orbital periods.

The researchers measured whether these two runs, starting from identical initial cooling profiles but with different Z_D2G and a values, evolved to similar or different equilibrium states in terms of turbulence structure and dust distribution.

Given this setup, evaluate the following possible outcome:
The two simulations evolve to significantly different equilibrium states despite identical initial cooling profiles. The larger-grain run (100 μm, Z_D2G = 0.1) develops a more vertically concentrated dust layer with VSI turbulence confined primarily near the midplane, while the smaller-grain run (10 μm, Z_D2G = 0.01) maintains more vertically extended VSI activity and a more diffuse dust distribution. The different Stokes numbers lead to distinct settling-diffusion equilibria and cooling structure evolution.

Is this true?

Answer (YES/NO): NO